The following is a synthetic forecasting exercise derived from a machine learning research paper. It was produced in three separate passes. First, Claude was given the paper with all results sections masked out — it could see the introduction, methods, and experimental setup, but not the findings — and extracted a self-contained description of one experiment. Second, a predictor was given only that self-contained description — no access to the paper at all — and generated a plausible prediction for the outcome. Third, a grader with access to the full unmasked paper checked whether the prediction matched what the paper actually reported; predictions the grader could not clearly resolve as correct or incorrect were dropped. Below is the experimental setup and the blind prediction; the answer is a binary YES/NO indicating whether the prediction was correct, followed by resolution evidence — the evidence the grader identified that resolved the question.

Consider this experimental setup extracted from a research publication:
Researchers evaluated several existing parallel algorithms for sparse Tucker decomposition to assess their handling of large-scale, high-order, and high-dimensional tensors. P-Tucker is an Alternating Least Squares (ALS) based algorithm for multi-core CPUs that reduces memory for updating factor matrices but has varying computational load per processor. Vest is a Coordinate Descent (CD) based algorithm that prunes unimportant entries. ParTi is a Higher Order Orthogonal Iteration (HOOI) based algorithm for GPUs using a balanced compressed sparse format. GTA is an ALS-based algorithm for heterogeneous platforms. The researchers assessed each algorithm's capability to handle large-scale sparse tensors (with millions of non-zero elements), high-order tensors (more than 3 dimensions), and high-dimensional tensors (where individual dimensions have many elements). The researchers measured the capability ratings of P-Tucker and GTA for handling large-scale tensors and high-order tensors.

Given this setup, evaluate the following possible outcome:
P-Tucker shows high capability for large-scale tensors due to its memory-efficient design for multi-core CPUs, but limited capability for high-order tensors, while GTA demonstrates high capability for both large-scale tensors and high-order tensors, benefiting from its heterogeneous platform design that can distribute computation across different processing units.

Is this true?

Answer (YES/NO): NO